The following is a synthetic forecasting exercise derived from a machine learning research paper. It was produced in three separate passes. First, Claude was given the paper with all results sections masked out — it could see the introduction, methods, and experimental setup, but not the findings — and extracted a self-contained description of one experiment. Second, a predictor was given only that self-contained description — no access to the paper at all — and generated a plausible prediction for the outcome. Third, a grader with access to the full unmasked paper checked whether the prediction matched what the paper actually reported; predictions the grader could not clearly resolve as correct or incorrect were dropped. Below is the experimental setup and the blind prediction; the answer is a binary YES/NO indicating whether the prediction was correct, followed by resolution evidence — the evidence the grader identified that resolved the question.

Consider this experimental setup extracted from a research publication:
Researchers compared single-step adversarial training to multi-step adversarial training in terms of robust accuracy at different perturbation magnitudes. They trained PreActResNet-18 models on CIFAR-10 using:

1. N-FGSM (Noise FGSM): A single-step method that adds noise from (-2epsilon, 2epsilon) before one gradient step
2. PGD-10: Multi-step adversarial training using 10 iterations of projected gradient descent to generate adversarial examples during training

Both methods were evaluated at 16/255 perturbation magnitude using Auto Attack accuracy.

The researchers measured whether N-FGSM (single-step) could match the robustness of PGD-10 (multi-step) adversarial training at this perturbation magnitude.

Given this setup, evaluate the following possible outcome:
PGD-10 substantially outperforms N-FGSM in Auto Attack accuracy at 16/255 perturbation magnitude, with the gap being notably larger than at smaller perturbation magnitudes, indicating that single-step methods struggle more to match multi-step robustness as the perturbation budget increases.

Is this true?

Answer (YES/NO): YES